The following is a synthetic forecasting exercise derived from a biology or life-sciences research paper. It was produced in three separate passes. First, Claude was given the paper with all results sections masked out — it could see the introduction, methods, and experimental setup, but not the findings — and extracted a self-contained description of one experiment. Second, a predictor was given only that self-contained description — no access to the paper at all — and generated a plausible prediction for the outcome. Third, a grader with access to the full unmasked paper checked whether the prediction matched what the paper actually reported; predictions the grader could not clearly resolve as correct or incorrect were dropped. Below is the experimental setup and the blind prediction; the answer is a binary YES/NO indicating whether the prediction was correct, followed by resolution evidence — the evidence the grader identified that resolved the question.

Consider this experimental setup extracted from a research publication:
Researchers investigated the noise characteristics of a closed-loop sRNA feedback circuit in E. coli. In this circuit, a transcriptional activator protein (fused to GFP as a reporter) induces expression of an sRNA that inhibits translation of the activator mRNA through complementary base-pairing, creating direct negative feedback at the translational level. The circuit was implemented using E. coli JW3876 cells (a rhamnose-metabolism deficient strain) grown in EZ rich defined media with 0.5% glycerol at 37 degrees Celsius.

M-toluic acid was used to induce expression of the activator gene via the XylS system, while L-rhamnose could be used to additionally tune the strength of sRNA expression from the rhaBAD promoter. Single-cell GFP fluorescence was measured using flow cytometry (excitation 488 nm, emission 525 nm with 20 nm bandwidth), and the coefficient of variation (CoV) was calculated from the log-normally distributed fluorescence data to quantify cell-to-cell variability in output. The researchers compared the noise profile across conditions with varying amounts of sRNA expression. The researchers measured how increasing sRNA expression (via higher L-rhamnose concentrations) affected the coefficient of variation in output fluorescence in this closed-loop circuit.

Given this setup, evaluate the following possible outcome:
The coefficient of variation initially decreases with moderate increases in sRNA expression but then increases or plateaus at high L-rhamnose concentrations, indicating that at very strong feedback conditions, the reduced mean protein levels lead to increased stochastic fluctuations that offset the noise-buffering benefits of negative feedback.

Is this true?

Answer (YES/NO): NO